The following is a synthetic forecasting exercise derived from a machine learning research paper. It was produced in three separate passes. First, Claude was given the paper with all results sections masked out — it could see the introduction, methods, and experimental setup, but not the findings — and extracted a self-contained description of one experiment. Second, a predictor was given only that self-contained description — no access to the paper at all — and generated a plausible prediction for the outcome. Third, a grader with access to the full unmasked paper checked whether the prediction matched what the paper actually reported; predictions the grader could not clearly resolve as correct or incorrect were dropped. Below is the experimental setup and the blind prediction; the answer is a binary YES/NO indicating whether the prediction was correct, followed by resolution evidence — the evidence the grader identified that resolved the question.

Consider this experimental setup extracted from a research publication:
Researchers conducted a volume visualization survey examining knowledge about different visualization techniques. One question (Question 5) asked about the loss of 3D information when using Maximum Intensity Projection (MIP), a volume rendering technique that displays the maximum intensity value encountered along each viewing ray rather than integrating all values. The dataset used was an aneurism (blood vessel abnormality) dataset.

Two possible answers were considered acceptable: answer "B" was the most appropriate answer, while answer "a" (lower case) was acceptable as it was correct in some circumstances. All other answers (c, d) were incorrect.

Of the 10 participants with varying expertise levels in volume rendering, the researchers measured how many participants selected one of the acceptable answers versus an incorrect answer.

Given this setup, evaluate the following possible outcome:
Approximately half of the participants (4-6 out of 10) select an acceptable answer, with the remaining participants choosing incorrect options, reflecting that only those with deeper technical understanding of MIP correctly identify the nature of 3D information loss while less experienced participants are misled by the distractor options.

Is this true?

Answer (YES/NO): NO